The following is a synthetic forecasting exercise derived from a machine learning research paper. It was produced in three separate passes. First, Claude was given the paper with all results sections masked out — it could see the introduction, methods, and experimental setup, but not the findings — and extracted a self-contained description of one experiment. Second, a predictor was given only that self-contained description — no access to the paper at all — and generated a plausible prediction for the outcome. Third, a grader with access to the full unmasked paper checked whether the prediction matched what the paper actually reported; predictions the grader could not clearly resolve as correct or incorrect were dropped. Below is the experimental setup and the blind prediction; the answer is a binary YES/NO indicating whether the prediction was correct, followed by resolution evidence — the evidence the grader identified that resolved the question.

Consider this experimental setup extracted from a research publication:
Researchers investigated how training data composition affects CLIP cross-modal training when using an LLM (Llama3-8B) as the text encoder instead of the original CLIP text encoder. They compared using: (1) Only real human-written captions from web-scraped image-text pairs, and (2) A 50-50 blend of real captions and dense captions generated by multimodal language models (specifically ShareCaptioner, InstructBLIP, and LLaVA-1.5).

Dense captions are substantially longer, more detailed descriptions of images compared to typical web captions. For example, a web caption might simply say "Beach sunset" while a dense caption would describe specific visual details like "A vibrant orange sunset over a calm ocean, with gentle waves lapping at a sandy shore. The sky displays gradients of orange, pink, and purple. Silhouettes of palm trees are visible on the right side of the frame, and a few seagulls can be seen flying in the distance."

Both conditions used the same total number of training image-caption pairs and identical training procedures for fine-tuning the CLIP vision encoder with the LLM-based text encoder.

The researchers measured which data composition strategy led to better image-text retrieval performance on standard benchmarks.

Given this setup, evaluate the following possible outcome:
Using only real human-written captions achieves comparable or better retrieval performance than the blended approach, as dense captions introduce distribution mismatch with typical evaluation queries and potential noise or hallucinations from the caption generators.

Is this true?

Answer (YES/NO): NO